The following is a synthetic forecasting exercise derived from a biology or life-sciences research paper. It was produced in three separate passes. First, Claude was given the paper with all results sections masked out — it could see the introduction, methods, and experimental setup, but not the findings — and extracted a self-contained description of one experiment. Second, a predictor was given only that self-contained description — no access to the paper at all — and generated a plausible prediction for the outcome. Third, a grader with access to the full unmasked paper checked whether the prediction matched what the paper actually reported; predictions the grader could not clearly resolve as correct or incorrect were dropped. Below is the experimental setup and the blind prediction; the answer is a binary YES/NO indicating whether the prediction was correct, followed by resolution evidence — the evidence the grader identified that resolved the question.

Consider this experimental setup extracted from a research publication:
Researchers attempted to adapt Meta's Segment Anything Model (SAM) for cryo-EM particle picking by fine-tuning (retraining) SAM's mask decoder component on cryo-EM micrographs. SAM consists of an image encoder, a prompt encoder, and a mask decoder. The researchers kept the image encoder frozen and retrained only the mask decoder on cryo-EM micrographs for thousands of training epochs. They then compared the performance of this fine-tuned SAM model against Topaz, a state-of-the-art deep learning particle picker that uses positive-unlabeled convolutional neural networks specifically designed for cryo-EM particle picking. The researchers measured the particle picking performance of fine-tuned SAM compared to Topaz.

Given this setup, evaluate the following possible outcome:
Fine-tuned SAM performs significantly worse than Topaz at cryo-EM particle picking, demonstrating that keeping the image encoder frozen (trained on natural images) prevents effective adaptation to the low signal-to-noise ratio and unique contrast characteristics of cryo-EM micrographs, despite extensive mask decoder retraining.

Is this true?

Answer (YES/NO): NO